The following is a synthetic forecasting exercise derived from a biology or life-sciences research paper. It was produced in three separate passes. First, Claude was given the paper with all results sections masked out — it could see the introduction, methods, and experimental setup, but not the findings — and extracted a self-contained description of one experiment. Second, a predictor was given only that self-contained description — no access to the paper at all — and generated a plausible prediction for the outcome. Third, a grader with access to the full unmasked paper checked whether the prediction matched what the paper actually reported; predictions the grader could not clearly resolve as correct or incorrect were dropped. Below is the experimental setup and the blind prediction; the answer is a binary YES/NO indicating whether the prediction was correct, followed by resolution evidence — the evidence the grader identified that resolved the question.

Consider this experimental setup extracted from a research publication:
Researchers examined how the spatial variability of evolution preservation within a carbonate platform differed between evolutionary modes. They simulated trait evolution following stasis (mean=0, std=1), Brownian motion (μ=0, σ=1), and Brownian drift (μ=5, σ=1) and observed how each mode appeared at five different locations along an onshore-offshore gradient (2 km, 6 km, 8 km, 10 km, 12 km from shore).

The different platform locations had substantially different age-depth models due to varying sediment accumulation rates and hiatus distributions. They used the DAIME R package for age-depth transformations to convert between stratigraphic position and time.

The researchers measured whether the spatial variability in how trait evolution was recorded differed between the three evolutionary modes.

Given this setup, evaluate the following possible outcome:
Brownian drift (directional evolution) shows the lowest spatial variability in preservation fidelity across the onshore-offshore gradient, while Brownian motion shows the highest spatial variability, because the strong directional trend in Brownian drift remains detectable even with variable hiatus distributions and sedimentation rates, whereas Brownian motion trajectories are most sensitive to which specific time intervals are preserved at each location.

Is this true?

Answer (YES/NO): NO